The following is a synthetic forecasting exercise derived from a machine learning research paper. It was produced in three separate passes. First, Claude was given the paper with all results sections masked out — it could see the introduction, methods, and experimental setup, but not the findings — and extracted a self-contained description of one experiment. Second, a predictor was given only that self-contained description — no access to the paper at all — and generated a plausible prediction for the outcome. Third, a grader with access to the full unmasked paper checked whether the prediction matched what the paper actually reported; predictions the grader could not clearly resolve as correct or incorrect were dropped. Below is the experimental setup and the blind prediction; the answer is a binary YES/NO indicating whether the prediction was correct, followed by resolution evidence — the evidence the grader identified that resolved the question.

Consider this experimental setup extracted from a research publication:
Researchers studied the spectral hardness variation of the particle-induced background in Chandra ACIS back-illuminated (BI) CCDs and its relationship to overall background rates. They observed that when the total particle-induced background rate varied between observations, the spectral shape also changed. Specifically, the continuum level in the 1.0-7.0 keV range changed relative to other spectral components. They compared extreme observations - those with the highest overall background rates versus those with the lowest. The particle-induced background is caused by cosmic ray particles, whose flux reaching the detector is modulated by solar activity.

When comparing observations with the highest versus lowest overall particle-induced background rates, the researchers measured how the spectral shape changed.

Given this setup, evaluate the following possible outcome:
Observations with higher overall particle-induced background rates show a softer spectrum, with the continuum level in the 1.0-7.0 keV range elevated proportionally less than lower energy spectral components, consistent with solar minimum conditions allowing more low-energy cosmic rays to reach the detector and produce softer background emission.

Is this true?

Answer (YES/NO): YES